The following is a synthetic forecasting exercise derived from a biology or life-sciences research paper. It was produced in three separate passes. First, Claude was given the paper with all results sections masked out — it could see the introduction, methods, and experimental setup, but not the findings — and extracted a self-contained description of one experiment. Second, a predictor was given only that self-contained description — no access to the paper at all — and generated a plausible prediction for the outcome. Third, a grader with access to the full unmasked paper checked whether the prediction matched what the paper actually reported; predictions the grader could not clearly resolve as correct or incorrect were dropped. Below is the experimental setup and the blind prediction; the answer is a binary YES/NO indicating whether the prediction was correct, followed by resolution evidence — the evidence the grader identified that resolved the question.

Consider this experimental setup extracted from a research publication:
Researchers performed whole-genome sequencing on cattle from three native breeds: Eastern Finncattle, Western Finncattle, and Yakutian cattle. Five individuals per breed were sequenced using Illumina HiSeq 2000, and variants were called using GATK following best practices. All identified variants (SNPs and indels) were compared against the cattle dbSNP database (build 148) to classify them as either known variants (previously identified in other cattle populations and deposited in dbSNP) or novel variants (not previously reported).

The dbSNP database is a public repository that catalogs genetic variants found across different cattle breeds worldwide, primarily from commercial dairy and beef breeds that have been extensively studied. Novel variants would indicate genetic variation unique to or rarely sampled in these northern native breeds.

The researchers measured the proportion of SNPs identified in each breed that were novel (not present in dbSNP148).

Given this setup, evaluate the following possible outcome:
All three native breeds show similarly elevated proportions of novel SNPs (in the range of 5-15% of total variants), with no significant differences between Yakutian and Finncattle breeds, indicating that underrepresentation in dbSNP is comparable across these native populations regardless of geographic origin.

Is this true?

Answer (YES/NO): NO